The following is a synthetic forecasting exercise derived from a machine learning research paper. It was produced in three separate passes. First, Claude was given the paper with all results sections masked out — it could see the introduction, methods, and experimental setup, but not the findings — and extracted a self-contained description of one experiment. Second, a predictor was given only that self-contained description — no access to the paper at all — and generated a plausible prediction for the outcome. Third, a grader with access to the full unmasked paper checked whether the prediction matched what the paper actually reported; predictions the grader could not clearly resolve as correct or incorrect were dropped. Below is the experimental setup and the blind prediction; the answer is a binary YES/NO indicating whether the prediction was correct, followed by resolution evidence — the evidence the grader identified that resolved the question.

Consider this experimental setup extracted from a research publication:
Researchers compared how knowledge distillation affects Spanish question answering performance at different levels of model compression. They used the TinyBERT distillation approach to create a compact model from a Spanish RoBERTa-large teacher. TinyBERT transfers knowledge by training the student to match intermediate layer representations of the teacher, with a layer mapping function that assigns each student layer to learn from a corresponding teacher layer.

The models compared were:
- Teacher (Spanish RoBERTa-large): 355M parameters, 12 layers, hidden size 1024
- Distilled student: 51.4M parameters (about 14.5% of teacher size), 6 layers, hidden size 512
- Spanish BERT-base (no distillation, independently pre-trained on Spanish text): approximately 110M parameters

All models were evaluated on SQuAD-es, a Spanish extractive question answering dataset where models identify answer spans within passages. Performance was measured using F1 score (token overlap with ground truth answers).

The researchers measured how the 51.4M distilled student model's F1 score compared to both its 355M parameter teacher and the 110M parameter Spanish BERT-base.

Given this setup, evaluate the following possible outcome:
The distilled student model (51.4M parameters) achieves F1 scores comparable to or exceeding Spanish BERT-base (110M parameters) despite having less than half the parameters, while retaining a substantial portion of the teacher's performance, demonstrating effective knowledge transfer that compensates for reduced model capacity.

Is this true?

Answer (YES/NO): NO